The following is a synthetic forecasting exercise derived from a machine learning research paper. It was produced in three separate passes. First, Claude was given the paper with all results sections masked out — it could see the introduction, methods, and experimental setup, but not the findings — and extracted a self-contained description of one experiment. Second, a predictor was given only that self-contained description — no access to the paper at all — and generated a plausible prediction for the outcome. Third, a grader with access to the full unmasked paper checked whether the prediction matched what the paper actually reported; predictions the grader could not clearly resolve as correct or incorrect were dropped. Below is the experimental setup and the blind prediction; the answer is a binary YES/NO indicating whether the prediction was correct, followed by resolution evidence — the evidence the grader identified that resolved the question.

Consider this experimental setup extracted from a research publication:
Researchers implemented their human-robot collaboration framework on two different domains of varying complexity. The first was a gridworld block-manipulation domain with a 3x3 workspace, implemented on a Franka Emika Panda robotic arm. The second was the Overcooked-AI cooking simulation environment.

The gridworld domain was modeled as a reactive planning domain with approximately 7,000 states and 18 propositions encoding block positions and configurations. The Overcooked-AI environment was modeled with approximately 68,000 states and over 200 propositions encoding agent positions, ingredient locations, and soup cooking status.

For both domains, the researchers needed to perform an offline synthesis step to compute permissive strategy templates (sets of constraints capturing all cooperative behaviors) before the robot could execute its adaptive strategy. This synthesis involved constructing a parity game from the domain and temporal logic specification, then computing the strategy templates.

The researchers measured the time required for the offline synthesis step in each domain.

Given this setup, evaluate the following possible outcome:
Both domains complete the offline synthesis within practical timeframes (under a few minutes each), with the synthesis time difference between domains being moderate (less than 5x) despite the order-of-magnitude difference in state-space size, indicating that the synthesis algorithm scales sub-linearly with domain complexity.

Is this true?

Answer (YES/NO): NO